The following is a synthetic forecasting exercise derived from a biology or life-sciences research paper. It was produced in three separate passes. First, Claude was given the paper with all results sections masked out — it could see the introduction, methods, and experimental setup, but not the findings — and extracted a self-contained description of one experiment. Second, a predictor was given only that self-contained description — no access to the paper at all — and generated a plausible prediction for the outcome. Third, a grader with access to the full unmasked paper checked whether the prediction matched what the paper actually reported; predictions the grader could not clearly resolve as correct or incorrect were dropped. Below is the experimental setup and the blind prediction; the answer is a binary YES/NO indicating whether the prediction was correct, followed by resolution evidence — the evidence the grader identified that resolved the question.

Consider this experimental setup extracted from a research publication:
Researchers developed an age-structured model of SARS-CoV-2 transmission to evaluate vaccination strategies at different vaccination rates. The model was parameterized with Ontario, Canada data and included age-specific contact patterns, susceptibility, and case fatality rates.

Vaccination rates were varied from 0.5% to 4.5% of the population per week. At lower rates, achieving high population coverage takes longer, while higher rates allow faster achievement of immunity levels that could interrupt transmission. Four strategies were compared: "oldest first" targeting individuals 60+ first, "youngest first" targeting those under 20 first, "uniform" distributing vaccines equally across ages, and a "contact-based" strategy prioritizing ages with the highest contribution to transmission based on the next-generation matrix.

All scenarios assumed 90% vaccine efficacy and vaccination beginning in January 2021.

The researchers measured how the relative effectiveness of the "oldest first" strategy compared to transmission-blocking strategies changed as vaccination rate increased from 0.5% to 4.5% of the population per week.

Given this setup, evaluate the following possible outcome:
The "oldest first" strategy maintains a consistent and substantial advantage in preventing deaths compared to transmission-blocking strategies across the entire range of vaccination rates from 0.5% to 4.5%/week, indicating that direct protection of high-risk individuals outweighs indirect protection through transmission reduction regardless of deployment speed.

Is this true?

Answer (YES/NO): NO